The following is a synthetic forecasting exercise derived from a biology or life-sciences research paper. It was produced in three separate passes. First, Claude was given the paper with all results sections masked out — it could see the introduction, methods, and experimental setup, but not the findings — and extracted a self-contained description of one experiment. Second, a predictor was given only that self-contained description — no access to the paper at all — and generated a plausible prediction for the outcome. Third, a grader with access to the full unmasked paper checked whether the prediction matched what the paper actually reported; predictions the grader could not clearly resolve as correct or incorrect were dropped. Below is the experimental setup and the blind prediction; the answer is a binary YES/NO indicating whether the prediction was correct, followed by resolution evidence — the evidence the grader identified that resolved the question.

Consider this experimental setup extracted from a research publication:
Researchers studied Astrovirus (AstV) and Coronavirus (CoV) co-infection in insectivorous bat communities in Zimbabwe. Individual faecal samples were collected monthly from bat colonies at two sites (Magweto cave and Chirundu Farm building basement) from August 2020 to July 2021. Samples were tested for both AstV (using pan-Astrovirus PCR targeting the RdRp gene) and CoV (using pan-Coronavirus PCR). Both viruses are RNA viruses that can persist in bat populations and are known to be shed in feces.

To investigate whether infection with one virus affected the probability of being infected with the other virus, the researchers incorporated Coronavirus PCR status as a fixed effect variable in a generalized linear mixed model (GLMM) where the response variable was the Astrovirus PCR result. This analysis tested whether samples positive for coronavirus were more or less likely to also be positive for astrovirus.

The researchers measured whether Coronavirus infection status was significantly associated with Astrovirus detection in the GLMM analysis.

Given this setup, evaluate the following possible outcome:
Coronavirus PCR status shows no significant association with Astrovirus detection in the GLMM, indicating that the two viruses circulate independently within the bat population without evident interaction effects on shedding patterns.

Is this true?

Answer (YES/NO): YES